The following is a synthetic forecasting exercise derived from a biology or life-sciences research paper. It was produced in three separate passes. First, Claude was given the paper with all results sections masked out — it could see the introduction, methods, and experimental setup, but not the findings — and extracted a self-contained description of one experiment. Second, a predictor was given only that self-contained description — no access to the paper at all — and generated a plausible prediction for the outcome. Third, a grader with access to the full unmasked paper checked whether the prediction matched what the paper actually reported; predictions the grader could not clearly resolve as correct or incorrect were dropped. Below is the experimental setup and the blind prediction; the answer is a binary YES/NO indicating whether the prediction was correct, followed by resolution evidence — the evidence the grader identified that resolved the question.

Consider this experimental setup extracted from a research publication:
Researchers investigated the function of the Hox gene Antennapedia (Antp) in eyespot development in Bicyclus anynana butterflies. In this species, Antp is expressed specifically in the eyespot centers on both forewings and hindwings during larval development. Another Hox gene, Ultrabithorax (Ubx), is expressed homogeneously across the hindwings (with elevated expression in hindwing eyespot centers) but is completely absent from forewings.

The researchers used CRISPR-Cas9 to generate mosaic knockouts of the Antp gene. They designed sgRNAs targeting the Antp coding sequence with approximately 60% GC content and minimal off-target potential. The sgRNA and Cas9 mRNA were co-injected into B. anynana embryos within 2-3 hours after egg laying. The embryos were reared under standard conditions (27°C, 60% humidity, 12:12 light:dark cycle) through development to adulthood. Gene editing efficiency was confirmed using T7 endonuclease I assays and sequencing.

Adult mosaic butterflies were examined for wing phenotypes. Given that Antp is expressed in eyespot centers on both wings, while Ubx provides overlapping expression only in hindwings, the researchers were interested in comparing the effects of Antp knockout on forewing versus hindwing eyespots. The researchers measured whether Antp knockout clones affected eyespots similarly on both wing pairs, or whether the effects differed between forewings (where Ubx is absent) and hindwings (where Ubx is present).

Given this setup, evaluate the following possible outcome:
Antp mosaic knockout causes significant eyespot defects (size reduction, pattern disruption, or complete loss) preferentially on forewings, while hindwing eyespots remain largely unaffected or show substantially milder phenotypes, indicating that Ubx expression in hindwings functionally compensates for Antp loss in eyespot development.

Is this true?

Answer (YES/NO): YES